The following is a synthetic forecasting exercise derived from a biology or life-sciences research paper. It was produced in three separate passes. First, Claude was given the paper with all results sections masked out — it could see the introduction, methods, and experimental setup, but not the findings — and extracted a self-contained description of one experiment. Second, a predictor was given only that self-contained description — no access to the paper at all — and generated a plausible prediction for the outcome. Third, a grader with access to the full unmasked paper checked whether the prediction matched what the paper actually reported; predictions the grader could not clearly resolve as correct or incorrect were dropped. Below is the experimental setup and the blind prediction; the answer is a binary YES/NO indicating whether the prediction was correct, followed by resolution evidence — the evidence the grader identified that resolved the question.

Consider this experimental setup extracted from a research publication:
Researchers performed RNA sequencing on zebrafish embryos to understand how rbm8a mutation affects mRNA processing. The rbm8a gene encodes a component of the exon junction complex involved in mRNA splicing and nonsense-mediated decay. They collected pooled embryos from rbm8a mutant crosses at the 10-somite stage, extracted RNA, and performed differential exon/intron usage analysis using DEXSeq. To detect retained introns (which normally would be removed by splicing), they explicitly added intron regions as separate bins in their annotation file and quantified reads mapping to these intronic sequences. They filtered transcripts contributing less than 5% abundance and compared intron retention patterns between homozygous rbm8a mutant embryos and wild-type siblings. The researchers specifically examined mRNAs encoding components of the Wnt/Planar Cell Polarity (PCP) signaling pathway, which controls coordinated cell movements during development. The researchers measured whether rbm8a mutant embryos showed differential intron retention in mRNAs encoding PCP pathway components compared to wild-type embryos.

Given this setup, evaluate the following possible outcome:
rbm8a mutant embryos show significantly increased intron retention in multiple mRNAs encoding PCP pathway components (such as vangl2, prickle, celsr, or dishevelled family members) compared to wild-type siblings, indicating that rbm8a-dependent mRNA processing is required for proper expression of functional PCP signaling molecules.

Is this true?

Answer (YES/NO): YES